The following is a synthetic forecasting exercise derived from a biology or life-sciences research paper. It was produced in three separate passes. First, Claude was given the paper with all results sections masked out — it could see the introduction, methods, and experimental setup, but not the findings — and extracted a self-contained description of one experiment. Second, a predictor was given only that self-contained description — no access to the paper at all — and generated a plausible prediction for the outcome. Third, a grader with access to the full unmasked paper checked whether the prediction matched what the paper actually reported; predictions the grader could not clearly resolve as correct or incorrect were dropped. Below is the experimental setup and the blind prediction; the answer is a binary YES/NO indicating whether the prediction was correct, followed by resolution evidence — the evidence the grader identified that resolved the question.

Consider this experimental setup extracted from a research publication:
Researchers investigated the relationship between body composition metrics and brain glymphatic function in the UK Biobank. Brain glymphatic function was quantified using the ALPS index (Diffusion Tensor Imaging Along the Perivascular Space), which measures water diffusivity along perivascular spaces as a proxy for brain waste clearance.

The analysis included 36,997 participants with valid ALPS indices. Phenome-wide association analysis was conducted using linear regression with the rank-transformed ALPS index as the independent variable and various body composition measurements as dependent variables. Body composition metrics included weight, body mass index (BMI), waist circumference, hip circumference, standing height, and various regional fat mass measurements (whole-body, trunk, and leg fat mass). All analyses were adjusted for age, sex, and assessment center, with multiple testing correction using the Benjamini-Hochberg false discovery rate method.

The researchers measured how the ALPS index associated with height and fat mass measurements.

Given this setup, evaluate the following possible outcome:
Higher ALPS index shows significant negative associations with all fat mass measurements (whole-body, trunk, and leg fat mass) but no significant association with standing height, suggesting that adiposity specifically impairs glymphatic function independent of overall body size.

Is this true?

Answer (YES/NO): NO